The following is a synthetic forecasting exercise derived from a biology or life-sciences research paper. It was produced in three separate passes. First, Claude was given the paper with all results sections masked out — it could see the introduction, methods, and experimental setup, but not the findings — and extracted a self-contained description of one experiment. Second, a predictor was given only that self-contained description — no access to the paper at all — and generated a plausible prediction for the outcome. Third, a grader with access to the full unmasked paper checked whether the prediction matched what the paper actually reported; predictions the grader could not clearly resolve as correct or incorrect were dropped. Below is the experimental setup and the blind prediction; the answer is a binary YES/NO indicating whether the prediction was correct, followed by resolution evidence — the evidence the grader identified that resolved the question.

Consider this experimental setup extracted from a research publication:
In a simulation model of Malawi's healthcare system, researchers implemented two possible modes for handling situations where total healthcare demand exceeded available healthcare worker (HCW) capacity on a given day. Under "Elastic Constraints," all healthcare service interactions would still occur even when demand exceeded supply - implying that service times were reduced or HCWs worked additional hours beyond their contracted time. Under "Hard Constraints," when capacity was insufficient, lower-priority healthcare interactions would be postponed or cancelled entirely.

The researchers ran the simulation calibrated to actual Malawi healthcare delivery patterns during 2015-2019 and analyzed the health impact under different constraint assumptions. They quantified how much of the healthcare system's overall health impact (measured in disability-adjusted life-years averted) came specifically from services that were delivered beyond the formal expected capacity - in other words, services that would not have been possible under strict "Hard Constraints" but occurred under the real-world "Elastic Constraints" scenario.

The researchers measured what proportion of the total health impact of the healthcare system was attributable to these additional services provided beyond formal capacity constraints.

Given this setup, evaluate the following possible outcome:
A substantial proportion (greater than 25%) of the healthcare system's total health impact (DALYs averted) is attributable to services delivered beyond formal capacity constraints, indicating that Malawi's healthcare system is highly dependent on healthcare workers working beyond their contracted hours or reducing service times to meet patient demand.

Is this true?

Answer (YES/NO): YES